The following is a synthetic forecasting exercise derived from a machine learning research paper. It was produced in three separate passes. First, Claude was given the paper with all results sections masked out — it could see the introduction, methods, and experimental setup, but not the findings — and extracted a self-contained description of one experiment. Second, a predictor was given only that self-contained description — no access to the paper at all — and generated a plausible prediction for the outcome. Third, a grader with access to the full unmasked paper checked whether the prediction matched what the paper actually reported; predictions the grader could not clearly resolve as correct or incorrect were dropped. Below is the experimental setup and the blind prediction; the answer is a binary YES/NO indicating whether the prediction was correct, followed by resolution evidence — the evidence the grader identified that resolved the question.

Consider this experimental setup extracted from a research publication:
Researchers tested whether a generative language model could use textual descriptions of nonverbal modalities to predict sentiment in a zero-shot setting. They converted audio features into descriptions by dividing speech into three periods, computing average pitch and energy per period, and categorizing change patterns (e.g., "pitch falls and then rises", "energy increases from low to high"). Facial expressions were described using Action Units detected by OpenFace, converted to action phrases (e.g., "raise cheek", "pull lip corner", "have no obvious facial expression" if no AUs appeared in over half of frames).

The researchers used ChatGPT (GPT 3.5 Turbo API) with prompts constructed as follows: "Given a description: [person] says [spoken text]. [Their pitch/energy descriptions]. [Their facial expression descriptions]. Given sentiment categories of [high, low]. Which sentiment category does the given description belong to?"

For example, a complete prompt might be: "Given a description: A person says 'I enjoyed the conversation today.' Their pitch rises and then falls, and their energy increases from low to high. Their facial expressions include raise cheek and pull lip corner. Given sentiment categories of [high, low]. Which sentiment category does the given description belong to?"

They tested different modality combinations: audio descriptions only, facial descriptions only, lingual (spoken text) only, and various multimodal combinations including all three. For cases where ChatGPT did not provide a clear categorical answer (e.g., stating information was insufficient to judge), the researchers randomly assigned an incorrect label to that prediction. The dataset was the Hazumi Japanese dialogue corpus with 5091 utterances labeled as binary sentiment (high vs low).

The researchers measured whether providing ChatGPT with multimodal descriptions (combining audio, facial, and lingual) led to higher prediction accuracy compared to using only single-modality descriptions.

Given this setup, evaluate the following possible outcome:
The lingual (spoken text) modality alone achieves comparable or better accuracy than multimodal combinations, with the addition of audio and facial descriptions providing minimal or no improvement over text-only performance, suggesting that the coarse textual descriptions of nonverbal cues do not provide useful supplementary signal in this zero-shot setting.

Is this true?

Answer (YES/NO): NO